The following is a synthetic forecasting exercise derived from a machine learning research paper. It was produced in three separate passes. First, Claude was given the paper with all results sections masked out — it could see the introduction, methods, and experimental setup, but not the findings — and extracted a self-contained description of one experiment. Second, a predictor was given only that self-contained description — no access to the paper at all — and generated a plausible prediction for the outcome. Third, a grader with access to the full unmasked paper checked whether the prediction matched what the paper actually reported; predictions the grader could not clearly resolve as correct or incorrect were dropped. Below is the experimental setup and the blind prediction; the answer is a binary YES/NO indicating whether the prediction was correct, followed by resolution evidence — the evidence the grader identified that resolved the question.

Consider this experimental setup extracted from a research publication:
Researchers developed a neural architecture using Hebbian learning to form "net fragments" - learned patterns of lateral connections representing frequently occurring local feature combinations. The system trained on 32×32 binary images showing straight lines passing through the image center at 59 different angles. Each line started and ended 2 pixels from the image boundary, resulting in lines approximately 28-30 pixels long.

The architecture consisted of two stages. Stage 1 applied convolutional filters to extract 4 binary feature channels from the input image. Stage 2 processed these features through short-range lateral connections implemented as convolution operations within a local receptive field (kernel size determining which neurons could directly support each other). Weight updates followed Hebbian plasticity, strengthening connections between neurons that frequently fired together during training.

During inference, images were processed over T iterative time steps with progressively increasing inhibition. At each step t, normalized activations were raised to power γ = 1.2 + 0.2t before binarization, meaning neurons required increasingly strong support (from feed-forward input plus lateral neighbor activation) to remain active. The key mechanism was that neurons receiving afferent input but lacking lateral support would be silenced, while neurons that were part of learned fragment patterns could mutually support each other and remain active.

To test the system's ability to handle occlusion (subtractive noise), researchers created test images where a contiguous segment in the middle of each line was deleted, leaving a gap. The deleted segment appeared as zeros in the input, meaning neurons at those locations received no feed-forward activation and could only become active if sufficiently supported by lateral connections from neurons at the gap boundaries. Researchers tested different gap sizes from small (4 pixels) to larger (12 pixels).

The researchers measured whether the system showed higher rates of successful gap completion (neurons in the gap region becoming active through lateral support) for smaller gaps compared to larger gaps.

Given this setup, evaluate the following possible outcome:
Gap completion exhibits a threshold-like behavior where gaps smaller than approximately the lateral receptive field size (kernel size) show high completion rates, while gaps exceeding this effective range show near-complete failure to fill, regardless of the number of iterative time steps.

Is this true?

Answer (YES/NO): NO